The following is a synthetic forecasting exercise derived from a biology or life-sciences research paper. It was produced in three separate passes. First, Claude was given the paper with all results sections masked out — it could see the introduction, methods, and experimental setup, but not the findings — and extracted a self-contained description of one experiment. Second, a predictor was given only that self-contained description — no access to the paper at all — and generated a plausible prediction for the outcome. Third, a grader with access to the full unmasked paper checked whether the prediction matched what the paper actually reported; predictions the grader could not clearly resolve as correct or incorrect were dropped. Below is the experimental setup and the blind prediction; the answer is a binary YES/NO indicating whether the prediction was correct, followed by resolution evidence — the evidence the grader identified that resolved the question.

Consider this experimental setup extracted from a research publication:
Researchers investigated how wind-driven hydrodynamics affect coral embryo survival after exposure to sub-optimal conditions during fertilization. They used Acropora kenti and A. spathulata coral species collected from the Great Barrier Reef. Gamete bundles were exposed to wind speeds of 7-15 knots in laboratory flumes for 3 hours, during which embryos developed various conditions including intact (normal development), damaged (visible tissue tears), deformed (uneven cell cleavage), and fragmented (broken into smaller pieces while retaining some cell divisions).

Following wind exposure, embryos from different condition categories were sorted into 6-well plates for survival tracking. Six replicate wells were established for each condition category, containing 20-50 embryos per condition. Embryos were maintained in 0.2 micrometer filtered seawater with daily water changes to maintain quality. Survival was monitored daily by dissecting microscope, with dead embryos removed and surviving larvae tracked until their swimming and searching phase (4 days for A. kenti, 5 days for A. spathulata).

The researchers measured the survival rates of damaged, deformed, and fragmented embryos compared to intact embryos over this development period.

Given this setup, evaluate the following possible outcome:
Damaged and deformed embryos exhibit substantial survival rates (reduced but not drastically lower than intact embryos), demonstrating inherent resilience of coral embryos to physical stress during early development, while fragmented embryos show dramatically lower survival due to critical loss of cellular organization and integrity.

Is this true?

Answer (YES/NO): NO